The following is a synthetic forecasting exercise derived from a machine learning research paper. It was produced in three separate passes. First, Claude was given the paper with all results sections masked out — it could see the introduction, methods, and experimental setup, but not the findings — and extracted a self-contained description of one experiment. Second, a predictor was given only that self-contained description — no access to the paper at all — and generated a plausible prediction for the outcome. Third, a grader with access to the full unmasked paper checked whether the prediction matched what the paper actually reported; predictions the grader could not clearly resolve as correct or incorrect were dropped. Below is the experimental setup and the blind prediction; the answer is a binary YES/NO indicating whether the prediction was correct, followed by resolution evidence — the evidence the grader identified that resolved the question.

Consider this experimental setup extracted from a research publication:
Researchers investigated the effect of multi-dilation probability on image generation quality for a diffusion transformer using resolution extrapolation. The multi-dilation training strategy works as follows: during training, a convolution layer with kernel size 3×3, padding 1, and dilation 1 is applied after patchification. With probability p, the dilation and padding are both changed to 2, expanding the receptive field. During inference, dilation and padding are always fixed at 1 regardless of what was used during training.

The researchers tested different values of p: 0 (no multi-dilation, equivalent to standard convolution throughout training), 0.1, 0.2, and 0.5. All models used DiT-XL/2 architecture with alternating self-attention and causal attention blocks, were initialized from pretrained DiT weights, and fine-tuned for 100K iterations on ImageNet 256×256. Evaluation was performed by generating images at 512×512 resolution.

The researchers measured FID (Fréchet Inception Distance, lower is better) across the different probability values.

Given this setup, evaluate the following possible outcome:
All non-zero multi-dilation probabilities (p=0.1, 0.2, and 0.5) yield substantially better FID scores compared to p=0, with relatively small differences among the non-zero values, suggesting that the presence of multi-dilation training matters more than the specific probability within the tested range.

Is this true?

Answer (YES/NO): NO